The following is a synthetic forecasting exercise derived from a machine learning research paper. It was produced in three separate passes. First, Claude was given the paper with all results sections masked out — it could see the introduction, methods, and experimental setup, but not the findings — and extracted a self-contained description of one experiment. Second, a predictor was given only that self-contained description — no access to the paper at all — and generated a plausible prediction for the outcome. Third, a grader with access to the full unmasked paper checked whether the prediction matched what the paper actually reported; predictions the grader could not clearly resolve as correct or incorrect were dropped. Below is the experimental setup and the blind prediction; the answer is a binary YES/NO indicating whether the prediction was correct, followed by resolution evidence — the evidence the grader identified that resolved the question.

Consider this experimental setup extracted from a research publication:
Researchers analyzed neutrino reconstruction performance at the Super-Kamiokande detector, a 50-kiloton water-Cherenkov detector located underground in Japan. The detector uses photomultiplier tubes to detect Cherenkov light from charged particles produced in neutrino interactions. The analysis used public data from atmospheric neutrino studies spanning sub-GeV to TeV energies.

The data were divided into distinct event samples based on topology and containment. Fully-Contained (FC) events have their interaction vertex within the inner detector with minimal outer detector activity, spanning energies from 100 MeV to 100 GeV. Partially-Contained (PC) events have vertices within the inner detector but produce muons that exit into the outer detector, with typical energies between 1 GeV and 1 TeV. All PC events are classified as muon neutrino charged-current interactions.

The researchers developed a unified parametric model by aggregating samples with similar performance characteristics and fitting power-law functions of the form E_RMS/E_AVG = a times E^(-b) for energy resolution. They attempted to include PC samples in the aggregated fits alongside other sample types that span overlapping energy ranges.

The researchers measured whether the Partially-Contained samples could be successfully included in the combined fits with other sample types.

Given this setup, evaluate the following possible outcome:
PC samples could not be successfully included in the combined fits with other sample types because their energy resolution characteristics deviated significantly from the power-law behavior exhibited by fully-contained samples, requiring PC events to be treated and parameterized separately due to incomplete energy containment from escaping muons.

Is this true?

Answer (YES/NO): NO